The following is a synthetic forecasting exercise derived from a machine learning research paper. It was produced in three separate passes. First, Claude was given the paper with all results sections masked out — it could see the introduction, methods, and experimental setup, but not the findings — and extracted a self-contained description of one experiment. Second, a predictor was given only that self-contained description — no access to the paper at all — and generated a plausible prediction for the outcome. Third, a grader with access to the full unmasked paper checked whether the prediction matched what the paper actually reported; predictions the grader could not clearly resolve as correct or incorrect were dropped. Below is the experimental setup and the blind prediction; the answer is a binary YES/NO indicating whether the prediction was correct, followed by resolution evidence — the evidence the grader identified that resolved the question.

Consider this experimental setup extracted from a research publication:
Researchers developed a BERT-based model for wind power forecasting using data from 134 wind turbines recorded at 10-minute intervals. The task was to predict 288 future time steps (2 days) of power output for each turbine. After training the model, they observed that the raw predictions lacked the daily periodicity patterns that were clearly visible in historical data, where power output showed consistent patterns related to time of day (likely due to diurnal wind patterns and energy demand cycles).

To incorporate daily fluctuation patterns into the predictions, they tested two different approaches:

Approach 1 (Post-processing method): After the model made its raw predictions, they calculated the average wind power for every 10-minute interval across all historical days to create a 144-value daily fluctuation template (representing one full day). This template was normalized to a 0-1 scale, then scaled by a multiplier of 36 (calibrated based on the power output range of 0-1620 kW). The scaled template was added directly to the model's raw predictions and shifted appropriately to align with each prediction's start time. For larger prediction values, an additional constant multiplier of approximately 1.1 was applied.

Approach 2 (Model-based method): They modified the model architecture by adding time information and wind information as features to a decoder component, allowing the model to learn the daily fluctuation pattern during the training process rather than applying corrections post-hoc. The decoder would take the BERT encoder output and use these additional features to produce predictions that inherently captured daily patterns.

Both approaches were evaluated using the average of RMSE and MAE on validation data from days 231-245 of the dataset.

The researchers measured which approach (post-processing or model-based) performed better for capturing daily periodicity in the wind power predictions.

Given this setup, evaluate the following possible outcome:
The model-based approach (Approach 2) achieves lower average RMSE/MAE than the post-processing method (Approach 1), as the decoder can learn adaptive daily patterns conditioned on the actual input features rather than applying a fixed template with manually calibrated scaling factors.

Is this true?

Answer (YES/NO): NO